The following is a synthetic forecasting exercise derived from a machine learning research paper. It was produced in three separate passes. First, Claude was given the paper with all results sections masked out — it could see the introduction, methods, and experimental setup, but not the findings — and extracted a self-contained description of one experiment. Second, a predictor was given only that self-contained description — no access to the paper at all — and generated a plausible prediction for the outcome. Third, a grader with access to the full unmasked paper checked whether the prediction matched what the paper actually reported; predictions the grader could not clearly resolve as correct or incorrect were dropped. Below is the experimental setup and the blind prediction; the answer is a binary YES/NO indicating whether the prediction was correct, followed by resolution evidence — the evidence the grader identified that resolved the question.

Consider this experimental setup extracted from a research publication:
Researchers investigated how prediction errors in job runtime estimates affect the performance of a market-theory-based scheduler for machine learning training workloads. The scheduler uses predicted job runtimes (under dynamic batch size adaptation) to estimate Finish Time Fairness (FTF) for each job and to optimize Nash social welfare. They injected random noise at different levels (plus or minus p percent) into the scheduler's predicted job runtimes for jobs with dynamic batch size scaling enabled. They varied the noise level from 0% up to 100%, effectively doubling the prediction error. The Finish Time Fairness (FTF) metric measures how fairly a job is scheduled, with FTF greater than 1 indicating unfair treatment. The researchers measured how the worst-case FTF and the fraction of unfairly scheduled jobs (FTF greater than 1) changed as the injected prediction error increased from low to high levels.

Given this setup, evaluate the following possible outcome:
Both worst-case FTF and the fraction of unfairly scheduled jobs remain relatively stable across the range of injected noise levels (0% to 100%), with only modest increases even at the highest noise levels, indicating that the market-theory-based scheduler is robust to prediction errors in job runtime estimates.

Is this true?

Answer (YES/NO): YES